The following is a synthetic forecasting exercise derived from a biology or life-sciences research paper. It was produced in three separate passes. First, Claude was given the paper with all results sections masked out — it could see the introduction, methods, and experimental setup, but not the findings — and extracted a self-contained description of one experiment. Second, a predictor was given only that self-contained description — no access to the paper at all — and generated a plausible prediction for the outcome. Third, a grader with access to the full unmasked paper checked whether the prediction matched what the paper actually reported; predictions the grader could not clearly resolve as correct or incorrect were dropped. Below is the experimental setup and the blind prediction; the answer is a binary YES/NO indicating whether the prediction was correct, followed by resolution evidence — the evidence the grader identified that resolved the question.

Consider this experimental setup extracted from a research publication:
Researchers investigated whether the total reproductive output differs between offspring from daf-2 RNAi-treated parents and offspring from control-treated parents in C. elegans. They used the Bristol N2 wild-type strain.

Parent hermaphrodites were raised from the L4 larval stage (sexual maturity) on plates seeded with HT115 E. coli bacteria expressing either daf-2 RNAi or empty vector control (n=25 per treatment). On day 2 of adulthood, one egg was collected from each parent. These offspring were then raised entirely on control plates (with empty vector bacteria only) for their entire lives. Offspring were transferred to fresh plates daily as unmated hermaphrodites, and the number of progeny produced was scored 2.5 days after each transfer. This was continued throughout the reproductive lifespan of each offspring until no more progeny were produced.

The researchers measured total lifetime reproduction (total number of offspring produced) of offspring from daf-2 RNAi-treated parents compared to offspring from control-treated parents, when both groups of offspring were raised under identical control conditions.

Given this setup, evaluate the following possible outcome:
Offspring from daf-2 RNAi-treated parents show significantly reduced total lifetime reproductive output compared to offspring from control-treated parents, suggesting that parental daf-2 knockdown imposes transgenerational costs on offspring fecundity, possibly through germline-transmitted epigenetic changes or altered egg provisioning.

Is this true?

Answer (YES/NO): NO